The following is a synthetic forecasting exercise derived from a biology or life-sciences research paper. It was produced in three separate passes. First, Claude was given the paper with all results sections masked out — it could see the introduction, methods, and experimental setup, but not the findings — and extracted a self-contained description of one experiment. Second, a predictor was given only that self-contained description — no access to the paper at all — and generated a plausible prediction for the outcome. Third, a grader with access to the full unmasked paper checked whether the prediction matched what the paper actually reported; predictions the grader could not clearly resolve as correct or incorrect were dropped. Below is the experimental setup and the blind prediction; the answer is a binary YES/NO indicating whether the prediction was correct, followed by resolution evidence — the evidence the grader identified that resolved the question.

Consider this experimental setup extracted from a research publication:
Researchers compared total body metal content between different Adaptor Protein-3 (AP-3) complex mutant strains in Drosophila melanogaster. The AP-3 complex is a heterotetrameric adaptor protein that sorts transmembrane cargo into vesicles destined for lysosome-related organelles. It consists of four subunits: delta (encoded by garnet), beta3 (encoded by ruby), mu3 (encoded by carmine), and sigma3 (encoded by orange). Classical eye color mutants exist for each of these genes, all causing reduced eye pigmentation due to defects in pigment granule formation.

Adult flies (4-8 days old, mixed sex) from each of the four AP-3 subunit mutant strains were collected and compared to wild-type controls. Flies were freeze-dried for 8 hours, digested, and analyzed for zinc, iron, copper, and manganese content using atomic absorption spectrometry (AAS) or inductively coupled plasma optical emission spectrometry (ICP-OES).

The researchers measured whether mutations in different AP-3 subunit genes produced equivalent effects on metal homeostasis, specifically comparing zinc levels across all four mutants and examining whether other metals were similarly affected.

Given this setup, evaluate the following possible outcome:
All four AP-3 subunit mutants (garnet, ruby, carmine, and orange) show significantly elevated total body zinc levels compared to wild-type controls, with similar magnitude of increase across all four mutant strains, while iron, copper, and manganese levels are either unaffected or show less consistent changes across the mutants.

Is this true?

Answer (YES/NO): NO